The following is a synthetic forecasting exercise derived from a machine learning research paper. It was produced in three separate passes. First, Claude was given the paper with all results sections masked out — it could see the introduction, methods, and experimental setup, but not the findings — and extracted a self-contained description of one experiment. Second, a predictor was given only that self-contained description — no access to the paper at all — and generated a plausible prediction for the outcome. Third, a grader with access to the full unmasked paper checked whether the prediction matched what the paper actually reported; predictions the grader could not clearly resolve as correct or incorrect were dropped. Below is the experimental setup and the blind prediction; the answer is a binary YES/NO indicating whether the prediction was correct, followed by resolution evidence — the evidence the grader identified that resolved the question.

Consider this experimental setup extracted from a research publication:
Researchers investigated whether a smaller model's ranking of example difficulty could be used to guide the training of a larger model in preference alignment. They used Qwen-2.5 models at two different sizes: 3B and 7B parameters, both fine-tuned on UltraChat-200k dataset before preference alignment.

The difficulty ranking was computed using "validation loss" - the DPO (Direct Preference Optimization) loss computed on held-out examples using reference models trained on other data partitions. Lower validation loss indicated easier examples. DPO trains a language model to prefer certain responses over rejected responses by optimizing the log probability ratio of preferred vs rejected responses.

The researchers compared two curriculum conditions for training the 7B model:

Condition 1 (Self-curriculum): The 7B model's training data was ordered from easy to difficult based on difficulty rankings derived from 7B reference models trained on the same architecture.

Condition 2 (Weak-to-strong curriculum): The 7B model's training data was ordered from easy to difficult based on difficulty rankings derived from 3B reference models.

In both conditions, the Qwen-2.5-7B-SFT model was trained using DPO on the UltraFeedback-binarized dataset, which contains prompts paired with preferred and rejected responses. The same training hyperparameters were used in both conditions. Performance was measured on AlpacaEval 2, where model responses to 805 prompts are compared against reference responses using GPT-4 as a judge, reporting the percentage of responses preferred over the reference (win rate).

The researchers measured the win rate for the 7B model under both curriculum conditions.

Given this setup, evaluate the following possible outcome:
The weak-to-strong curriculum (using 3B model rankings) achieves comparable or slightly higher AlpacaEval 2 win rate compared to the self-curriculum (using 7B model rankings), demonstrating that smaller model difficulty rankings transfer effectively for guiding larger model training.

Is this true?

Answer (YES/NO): NO